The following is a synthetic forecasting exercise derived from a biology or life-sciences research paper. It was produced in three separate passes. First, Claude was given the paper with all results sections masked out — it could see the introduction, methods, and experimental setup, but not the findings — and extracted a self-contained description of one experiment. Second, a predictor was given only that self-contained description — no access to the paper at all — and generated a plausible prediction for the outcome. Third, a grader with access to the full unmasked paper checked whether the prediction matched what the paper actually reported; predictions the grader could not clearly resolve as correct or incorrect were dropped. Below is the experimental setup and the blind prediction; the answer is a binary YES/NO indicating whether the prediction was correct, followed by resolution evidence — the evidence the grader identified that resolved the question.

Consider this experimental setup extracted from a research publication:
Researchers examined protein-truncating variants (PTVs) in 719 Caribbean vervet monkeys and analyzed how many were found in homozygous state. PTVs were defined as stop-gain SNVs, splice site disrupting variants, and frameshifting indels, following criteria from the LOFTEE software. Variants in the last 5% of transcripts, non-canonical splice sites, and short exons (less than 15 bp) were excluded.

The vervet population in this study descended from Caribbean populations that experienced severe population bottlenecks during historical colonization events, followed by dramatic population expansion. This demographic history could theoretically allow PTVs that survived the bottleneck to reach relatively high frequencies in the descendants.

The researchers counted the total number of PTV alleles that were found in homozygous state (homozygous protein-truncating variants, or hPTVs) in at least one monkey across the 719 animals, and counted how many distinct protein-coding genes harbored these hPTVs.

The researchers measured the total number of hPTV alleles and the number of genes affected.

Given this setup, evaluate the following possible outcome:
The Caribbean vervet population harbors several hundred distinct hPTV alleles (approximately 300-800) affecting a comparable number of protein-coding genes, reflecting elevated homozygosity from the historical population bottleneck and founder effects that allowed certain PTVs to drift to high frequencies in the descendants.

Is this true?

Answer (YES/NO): NO